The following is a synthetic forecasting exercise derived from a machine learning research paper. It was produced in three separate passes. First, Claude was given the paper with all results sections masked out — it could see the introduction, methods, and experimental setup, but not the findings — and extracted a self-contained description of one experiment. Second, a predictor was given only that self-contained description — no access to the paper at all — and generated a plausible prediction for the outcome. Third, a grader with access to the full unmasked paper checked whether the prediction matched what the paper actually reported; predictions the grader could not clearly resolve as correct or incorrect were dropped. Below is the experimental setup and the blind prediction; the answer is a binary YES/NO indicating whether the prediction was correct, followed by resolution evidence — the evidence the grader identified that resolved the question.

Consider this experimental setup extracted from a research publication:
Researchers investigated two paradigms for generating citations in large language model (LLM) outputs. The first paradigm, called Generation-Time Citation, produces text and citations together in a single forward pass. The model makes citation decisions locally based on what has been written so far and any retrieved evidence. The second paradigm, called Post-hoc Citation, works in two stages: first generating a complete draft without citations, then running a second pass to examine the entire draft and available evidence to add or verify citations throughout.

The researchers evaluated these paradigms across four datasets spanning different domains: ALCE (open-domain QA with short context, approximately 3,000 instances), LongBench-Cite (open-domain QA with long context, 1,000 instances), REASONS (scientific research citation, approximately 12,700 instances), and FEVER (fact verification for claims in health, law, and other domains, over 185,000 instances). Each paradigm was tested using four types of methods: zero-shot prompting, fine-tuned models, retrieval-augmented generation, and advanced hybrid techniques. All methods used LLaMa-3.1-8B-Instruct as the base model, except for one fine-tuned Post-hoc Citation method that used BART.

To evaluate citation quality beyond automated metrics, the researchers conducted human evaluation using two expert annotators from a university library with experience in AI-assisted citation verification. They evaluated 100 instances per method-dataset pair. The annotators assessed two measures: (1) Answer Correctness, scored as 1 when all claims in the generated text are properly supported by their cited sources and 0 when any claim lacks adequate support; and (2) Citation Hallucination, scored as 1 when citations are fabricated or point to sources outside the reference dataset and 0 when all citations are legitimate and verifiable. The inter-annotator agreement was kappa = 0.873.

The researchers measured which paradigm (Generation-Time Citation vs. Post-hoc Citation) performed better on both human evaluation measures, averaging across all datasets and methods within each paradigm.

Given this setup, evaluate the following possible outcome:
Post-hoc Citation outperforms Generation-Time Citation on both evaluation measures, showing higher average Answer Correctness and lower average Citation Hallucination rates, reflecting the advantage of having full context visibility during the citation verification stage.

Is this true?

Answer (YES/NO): YES